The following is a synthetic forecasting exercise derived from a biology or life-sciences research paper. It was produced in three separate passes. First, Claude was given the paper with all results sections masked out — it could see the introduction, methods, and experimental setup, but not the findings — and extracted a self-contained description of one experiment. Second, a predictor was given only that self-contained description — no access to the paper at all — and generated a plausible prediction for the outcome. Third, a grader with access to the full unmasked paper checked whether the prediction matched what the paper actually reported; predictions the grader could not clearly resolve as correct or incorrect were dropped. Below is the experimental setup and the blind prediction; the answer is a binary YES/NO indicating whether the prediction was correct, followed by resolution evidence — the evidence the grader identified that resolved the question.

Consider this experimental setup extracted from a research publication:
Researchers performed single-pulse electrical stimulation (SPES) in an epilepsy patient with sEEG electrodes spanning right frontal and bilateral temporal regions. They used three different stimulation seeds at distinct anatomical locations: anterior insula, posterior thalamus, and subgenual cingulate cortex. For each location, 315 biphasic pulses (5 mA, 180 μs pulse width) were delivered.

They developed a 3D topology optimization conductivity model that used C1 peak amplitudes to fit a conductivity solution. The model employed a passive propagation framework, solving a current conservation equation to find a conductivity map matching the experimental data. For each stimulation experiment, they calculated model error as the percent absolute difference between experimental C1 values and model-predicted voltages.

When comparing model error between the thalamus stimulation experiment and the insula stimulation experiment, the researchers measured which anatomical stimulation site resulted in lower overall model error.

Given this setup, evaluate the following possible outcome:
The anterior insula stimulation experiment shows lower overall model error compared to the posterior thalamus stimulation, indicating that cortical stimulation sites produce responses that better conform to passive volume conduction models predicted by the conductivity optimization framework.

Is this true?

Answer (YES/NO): NO